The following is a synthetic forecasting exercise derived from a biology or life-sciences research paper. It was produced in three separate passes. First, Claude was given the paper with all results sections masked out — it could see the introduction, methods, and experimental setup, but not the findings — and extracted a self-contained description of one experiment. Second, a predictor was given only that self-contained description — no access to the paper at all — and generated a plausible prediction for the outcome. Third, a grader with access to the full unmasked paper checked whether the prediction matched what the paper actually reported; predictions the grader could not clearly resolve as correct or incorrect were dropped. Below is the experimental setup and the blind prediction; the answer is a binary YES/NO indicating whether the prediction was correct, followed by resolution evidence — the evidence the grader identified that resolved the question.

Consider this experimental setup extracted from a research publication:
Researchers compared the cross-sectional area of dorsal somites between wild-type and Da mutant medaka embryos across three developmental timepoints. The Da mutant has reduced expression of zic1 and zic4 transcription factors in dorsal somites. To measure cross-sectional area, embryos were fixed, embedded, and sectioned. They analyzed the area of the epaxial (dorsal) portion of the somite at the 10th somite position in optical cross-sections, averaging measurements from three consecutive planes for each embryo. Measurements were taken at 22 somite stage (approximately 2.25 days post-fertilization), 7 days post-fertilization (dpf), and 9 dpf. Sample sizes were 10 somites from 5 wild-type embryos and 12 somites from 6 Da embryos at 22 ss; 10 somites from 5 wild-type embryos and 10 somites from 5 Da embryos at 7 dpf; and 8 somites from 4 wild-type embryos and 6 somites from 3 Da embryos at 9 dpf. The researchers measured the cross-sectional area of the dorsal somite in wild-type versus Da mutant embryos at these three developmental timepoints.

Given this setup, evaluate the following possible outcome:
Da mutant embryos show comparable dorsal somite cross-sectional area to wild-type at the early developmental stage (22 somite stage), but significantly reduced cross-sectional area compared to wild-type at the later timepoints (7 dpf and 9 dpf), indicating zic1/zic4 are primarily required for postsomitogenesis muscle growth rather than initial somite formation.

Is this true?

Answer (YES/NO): NO